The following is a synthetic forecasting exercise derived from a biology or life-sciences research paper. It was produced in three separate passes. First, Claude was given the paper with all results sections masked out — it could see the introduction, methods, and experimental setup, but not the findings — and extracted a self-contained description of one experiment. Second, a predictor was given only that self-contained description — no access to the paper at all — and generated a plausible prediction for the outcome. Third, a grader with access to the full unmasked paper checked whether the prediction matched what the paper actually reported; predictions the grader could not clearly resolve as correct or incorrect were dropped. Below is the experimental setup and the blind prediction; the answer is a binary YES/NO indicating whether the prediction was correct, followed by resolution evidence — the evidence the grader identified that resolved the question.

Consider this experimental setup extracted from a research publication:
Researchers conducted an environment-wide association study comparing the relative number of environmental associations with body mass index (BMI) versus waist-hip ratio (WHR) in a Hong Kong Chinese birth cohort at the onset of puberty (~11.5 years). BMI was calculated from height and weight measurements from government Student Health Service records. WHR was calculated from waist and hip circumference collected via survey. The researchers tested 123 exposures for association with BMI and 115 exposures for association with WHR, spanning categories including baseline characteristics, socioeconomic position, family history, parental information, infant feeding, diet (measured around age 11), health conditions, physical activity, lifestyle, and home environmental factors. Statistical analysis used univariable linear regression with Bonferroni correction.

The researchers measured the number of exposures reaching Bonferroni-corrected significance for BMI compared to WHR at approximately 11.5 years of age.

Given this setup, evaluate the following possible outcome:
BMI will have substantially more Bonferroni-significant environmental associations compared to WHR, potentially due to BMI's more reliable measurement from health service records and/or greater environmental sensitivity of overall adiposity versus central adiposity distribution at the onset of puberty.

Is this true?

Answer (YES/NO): NO